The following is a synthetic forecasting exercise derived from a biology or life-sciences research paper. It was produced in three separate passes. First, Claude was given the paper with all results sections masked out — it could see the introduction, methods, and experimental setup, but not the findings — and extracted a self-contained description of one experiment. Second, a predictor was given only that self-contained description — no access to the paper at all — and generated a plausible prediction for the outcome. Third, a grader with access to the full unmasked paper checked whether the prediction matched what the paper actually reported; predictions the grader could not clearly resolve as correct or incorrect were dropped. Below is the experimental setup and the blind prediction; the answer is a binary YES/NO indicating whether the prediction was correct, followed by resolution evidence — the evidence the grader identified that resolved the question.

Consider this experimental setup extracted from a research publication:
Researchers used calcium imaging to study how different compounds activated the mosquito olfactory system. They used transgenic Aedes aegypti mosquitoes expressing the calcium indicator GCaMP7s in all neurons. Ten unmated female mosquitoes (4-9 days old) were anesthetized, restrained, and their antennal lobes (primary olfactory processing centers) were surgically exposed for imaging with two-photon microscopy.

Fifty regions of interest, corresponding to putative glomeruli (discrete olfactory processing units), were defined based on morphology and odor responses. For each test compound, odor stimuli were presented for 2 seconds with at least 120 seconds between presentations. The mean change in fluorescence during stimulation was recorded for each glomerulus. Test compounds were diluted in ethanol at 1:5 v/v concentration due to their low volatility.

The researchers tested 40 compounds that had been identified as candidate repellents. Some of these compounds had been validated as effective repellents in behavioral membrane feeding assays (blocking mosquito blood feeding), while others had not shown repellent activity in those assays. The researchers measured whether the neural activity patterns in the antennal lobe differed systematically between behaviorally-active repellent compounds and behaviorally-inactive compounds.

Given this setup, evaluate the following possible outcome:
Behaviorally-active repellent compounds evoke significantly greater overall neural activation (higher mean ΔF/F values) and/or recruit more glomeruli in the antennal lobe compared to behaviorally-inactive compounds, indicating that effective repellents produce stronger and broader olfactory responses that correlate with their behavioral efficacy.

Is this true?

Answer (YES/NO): NO